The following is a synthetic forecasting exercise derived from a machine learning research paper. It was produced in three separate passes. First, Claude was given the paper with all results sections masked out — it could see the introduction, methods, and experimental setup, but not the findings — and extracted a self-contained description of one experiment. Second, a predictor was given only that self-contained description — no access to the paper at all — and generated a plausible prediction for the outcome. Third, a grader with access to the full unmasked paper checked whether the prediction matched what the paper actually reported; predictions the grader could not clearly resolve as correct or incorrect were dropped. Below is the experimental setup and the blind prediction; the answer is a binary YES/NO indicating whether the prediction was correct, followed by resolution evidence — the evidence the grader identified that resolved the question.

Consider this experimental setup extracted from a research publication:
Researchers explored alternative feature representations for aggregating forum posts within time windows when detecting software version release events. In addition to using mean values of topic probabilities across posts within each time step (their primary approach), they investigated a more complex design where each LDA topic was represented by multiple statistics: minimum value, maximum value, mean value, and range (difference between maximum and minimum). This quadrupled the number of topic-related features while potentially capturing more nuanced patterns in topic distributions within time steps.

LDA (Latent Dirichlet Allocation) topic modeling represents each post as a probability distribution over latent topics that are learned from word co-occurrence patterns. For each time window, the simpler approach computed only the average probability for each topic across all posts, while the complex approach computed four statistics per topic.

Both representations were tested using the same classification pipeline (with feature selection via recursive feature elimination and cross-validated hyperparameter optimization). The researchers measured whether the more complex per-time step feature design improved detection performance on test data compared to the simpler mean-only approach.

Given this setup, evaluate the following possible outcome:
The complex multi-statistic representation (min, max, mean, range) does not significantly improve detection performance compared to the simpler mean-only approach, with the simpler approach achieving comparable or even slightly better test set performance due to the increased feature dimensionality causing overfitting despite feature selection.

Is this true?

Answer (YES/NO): NO